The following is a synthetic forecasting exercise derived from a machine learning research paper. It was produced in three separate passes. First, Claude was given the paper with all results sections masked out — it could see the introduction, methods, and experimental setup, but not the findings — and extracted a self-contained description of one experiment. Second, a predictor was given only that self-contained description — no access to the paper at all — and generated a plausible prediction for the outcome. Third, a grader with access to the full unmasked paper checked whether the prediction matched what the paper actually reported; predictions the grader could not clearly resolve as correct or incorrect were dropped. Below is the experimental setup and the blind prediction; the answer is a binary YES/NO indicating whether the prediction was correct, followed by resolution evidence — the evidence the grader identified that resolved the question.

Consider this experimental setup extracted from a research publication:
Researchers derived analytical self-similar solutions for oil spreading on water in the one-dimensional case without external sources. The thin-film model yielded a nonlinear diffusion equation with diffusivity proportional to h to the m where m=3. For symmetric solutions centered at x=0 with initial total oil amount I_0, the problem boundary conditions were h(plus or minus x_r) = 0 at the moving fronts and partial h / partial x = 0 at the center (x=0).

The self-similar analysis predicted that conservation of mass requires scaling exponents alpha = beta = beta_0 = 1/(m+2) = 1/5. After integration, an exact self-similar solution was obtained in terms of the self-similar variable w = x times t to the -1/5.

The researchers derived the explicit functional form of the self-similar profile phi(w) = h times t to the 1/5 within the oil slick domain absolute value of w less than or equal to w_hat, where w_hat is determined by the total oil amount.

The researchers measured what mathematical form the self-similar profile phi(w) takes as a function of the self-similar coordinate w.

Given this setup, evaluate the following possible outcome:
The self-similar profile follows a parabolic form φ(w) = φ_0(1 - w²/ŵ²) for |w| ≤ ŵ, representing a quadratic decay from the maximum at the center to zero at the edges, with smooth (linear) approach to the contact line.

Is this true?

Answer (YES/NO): NO